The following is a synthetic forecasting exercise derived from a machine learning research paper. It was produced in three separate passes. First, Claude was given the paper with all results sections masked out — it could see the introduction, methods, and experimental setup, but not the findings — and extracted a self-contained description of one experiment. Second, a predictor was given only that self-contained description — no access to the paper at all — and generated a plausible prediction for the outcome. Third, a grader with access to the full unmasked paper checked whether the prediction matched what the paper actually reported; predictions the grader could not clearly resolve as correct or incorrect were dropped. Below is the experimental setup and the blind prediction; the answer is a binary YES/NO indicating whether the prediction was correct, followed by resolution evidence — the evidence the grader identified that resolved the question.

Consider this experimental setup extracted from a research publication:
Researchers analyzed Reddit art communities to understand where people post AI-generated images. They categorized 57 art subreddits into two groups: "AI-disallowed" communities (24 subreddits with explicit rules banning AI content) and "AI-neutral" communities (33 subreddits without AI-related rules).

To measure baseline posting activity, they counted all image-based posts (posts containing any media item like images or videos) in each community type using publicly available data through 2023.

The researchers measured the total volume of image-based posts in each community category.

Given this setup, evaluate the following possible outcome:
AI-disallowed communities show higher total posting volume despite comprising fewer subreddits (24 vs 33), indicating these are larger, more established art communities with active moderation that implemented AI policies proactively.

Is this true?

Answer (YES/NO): YES